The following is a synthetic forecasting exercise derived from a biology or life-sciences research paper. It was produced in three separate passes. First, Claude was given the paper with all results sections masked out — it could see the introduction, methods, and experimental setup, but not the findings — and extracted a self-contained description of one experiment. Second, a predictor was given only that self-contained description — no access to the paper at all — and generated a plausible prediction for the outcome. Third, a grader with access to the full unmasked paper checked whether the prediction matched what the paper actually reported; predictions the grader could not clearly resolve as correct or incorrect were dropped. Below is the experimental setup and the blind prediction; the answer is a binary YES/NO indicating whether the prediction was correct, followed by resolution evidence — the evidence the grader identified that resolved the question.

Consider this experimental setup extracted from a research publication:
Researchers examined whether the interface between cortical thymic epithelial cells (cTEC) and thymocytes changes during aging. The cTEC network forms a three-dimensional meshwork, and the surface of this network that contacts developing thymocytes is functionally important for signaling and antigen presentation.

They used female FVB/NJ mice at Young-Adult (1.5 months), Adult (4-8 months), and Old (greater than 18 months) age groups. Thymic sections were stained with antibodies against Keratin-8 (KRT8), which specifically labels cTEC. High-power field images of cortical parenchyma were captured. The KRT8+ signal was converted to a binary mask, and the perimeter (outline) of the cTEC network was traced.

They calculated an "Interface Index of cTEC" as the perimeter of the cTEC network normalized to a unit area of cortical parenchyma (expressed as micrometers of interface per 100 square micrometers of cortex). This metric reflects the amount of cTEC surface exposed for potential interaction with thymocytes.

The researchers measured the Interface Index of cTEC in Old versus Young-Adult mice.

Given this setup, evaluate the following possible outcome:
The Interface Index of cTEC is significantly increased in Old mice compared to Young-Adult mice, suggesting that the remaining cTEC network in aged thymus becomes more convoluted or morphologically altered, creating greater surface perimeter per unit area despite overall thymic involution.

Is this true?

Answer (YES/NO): YES